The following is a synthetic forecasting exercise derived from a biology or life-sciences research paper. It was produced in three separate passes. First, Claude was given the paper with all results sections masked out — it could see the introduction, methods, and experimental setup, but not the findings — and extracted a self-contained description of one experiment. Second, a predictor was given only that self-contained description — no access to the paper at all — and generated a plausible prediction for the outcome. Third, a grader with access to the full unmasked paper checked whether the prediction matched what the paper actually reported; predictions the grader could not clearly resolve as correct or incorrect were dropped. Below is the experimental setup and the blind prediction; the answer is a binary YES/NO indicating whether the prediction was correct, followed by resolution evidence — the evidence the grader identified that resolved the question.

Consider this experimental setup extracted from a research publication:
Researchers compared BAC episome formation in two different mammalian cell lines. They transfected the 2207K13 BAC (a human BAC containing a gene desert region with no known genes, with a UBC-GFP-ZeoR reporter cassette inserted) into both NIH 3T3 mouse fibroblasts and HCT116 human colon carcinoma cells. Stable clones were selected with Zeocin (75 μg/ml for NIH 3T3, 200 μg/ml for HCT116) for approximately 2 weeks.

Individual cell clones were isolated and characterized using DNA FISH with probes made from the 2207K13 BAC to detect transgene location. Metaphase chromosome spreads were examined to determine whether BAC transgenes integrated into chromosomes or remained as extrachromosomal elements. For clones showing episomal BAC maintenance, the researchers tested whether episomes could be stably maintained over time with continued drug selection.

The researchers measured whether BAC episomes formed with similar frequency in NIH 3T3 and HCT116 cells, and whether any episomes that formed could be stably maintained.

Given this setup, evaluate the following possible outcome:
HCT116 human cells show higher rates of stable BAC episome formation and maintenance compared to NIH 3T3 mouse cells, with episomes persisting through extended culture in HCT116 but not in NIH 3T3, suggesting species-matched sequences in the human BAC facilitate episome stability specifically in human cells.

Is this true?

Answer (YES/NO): NO